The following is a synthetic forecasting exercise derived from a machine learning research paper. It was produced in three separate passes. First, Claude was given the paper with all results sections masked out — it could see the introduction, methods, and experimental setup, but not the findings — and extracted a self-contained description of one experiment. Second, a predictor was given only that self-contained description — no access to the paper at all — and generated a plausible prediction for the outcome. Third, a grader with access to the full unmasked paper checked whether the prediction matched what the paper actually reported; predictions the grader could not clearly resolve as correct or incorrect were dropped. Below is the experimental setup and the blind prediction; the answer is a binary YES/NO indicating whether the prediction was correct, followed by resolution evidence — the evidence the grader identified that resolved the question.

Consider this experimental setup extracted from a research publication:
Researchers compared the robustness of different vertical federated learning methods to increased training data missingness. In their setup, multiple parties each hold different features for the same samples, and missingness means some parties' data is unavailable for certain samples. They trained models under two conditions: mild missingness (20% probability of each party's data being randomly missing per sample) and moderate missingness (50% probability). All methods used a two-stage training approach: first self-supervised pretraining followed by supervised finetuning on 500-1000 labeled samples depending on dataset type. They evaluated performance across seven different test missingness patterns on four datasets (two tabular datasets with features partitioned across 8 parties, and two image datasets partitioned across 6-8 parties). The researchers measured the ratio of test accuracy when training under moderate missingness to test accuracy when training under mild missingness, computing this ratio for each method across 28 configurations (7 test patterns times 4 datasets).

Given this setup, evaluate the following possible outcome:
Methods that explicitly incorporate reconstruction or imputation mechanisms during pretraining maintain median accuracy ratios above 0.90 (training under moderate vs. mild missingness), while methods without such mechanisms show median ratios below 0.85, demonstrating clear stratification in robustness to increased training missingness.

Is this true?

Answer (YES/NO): NO